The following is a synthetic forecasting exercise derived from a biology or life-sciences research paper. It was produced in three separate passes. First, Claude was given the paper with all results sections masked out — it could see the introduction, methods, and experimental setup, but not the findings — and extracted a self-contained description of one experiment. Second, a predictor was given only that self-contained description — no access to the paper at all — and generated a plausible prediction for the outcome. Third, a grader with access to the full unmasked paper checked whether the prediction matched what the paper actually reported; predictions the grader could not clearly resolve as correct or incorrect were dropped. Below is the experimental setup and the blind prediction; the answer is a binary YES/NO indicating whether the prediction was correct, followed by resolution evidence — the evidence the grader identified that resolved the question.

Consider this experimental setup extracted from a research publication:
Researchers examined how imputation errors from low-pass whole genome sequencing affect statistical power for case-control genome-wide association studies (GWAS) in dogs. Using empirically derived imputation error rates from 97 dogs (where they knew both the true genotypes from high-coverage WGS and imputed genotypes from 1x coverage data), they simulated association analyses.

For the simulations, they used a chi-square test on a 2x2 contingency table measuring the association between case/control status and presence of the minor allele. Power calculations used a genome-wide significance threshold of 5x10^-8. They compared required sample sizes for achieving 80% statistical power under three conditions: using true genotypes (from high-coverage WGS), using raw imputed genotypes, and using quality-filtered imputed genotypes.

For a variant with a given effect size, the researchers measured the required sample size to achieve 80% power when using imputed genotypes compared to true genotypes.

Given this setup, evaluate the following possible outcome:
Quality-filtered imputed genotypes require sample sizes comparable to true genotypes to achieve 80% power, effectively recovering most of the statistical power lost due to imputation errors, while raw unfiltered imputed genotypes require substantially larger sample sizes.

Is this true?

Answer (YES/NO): NO